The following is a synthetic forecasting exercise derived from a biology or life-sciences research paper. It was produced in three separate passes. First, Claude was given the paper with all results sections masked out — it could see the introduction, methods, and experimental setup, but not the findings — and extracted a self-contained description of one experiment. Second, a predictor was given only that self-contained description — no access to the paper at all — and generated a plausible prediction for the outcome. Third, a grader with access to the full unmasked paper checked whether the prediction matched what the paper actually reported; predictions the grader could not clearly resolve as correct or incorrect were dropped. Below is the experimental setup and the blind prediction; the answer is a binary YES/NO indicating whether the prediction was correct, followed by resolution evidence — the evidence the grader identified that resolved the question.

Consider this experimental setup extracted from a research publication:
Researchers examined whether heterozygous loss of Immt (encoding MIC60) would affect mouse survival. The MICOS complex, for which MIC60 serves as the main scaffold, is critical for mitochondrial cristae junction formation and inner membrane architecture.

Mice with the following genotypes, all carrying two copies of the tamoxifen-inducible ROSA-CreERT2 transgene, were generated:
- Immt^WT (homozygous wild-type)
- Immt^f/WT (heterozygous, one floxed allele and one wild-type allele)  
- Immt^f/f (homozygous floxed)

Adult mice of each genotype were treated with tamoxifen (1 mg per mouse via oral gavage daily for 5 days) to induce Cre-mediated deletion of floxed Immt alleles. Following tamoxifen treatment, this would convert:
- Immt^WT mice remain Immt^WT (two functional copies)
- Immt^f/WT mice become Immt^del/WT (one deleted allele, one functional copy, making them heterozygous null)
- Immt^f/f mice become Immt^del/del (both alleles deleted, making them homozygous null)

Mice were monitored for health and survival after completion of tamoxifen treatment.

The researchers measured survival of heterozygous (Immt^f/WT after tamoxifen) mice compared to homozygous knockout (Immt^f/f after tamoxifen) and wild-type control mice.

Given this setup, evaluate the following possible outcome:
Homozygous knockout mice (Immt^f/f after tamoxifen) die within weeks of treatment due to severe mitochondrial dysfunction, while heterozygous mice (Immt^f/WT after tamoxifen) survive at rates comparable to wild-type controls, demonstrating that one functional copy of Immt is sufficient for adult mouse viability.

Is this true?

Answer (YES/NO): YES